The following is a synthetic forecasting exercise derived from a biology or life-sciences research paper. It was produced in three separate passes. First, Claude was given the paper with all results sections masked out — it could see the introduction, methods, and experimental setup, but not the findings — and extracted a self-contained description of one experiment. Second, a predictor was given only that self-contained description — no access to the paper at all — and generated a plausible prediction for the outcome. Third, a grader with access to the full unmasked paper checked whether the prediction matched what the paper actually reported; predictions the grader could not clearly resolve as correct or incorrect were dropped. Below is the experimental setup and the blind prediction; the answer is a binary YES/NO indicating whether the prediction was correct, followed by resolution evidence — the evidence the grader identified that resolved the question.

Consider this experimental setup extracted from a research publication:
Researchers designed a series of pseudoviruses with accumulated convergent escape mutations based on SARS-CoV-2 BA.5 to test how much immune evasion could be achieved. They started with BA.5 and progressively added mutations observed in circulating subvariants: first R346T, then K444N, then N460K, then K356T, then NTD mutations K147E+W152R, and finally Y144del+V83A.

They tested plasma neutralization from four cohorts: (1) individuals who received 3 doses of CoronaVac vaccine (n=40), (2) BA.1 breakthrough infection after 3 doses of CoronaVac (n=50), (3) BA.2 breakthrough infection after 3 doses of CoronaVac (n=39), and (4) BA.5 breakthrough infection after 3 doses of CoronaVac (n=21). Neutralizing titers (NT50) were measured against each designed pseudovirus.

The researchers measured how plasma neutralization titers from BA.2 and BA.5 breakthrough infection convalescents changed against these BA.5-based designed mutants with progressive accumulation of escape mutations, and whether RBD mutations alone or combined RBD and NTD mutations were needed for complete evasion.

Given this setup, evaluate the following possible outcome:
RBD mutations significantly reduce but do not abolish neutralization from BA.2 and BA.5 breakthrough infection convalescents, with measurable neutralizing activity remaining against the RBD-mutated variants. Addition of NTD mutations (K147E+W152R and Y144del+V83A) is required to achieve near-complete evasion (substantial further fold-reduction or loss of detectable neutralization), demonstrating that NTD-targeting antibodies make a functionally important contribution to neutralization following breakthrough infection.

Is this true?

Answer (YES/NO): YES